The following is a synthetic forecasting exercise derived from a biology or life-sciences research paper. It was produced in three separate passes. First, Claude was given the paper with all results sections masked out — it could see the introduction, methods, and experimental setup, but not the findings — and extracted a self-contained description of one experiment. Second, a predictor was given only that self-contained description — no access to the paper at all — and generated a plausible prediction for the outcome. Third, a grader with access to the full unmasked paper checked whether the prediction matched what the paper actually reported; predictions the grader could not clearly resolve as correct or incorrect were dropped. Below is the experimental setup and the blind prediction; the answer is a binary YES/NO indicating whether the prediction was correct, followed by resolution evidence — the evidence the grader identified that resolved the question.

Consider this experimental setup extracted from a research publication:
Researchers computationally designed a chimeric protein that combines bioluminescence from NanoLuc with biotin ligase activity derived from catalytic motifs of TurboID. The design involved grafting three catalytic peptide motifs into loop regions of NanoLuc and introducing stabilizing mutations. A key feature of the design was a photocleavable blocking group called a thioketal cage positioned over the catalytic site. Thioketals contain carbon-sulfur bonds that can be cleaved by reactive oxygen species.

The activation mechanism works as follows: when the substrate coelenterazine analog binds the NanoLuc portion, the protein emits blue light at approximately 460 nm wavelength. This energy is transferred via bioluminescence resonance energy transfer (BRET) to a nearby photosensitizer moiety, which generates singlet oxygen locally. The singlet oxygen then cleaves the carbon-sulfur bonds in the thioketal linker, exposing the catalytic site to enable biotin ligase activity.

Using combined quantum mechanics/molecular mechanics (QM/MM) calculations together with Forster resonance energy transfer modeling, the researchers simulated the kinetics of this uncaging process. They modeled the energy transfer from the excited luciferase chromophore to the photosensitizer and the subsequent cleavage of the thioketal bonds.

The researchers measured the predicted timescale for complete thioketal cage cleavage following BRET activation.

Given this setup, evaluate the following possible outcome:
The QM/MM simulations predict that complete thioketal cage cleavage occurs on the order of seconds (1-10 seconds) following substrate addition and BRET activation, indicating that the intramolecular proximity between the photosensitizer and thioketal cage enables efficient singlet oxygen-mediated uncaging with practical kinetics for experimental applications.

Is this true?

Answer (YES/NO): NO